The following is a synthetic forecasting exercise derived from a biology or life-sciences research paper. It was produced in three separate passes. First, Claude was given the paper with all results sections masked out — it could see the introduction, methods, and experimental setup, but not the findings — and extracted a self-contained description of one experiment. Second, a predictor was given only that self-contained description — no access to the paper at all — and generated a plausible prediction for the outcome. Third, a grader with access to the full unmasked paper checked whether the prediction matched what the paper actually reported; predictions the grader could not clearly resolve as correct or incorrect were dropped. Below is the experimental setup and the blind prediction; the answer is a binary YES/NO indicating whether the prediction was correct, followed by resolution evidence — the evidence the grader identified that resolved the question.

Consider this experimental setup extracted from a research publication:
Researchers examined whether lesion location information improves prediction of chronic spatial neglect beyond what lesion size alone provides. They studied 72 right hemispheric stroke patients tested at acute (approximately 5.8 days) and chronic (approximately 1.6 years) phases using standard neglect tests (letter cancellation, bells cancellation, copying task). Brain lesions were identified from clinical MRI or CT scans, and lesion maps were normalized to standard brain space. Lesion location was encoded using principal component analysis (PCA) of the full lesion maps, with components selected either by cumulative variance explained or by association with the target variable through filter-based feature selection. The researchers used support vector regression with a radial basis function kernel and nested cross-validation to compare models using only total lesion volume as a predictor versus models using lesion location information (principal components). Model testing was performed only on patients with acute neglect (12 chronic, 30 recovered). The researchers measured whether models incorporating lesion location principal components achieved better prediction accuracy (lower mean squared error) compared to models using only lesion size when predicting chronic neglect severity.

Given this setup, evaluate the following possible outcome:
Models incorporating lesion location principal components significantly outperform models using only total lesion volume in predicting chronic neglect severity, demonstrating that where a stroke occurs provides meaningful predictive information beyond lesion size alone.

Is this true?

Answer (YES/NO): YES